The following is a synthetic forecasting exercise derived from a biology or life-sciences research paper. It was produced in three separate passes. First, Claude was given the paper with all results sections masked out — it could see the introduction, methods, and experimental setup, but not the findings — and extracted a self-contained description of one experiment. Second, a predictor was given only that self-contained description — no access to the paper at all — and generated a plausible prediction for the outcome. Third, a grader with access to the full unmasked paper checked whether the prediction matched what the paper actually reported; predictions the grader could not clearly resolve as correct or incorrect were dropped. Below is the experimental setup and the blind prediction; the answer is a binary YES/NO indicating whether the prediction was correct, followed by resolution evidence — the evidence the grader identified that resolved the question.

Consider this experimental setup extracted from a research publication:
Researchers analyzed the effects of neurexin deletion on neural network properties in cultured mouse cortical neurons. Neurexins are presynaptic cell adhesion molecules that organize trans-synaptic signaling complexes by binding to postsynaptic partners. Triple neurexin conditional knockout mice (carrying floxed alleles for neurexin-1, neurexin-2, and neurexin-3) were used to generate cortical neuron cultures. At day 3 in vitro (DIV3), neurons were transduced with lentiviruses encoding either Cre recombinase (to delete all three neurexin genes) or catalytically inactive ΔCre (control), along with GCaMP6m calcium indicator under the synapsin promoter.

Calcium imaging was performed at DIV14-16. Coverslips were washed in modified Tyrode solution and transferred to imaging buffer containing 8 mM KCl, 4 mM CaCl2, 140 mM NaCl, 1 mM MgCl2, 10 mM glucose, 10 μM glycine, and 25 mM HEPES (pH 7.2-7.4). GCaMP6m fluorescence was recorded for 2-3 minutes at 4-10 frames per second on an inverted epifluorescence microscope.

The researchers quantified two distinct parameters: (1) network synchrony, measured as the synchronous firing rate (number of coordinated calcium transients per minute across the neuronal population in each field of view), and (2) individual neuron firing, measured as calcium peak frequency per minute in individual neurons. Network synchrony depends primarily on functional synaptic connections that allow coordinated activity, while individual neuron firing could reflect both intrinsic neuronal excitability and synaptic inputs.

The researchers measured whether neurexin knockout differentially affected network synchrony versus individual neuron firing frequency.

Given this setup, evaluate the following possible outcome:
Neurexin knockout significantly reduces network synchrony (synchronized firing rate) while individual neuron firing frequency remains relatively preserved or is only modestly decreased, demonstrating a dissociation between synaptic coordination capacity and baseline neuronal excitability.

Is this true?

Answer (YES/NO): NO